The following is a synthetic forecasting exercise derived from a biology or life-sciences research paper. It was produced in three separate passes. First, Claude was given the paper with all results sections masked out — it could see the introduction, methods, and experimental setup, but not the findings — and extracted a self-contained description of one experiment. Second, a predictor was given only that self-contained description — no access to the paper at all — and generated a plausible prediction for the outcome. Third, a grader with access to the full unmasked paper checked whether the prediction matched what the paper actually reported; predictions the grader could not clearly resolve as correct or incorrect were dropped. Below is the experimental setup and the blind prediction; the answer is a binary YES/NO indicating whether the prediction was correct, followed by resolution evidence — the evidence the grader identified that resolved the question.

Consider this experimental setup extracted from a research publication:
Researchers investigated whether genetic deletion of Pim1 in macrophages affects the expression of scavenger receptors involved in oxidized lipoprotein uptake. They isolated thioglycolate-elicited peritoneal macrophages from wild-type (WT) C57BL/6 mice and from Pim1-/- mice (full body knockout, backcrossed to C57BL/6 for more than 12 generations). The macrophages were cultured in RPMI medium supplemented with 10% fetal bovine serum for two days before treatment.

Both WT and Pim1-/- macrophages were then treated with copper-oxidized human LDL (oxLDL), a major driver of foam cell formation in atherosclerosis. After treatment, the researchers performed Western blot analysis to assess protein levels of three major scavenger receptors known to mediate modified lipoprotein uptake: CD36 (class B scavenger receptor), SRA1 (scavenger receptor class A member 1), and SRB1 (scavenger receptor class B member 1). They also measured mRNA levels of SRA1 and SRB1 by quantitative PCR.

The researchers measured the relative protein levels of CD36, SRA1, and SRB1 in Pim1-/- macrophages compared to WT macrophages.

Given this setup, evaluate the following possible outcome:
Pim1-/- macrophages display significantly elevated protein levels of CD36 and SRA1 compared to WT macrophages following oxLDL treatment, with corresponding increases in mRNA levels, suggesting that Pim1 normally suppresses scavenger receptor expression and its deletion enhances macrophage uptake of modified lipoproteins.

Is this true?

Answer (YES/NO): NO